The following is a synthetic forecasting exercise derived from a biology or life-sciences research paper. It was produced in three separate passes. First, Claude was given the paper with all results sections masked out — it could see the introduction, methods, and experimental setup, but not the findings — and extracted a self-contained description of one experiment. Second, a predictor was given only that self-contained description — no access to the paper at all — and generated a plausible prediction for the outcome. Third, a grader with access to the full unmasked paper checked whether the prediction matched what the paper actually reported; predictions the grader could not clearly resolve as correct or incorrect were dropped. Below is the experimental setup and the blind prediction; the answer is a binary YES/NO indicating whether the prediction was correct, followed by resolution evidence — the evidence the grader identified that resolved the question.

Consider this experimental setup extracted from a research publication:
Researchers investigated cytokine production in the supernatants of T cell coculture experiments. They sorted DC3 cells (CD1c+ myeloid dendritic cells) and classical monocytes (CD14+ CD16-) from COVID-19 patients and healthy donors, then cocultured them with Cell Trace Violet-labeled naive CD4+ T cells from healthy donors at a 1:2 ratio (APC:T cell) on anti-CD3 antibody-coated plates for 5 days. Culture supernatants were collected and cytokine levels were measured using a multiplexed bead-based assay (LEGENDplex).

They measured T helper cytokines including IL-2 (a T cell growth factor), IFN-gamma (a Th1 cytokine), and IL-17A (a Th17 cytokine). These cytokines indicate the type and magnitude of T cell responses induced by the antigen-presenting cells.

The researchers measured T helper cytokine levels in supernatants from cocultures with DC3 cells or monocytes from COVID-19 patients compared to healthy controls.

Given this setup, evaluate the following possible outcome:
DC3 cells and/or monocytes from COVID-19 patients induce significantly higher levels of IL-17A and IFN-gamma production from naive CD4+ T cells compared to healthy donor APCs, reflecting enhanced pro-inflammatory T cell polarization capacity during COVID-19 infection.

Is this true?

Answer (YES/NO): NO